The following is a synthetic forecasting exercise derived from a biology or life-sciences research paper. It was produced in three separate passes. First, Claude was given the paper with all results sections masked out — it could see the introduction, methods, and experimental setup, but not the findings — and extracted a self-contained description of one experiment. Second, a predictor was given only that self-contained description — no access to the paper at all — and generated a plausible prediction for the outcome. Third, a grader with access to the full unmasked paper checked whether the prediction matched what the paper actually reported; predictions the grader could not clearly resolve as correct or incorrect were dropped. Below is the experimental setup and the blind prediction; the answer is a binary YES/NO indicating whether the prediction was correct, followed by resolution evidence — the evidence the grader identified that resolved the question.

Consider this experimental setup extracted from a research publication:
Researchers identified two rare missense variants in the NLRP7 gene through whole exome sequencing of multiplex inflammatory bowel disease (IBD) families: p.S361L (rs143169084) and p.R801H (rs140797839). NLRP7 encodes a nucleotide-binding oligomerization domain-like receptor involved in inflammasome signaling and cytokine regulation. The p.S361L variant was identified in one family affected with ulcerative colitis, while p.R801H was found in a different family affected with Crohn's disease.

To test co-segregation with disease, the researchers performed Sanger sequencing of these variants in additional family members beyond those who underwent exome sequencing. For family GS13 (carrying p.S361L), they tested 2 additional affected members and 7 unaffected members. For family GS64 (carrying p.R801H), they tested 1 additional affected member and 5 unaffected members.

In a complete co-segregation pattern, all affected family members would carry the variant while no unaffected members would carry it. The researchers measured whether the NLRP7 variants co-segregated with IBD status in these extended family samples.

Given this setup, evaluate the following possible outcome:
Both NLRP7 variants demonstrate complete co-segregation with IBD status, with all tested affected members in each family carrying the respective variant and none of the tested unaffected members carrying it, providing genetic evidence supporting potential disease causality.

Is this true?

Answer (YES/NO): NO